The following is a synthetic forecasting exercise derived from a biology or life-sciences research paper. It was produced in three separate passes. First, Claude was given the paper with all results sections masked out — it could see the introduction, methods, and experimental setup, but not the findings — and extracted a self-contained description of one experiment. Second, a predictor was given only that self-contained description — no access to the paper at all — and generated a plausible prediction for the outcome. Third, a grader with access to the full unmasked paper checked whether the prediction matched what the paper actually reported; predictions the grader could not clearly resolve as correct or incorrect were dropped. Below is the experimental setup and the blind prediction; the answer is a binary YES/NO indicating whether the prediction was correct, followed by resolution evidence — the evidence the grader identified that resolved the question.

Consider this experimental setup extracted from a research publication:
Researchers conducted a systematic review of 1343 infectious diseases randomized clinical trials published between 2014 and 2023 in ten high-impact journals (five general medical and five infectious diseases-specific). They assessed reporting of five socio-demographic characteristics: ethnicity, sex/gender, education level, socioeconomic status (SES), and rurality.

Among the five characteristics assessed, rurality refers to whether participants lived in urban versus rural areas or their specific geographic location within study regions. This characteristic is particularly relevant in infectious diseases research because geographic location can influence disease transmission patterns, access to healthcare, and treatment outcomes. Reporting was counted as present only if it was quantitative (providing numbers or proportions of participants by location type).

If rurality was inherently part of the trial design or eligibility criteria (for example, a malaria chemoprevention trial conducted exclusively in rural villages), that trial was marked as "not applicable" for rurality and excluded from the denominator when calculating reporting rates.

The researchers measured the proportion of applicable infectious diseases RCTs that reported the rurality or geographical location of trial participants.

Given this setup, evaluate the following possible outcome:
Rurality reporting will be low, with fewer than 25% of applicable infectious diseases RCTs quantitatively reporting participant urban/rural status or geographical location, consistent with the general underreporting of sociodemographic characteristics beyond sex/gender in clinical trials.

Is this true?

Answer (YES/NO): YES